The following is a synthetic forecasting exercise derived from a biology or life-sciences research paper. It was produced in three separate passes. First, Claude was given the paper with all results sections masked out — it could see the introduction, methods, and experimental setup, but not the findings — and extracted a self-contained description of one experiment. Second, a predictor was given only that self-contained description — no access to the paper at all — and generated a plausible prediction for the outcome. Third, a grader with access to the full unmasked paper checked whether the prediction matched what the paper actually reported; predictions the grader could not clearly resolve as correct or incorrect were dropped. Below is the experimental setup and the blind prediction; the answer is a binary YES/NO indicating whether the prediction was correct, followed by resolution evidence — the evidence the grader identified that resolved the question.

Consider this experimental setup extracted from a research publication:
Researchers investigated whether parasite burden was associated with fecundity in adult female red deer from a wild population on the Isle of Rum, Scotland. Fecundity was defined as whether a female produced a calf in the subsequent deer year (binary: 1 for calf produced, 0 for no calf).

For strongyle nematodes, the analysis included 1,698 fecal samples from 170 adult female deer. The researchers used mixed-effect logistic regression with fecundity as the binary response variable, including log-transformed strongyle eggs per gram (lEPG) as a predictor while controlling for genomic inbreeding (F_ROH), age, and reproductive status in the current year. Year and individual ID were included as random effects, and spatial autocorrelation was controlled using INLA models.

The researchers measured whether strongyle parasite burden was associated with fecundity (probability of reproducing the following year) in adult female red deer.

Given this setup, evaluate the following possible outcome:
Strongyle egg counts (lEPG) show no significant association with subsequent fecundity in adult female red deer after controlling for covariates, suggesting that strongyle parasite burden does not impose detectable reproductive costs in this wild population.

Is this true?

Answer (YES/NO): YES